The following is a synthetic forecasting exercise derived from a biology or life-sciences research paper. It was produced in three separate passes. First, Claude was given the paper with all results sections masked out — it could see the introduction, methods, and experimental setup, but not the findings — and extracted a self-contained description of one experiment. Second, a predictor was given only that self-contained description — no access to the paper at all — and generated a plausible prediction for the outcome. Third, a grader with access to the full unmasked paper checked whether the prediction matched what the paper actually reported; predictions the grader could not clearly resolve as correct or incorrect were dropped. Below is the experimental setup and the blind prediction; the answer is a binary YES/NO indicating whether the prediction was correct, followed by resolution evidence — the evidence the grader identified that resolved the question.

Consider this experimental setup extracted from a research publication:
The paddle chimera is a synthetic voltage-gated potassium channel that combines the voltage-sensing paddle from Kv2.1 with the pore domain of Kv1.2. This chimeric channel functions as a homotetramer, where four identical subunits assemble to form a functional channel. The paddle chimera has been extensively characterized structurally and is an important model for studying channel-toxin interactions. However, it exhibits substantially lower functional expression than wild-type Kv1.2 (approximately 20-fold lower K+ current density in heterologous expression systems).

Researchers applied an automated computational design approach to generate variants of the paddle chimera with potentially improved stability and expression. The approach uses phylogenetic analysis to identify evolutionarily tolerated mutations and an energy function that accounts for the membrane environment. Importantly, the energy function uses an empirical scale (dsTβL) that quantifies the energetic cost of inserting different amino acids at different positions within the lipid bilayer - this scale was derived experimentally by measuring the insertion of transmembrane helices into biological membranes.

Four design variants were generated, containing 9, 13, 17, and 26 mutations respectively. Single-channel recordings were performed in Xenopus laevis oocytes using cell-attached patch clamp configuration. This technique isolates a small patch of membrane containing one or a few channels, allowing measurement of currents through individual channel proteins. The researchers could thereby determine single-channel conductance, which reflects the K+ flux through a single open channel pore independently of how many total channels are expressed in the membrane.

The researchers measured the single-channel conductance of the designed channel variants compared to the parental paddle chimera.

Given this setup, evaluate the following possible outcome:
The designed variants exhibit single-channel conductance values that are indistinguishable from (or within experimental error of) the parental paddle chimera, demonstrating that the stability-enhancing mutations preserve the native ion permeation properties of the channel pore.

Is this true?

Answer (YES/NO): YES